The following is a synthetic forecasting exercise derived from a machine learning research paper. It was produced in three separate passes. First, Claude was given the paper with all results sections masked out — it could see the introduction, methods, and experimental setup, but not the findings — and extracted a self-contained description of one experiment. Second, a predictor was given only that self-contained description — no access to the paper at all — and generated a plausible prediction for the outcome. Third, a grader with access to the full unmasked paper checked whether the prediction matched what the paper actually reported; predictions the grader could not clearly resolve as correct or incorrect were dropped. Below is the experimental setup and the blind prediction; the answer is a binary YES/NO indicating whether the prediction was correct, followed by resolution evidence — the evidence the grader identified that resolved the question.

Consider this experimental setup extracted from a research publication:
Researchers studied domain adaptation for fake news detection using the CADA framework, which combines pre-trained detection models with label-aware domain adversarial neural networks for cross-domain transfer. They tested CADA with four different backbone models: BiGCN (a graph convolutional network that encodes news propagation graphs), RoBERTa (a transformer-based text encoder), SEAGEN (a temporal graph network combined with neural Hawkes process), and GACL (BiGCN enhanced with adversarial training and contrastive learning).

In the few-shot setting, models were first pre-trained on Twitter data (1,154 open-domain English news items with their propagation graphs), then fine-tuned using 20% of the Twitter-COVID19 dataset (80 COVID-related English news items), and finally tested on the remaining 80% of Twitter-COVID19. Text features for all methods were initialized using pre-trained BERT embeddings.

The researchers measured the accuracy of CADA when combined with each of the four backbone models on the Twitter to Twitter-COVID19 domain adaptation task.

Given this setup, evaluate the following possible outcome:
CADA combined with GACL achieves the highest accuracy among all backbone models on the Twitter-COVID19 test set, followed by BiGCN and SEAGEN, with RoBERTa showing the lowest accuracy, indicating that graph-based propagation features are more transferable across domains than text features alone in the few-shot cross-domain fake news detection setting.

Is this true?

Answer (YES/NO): NO